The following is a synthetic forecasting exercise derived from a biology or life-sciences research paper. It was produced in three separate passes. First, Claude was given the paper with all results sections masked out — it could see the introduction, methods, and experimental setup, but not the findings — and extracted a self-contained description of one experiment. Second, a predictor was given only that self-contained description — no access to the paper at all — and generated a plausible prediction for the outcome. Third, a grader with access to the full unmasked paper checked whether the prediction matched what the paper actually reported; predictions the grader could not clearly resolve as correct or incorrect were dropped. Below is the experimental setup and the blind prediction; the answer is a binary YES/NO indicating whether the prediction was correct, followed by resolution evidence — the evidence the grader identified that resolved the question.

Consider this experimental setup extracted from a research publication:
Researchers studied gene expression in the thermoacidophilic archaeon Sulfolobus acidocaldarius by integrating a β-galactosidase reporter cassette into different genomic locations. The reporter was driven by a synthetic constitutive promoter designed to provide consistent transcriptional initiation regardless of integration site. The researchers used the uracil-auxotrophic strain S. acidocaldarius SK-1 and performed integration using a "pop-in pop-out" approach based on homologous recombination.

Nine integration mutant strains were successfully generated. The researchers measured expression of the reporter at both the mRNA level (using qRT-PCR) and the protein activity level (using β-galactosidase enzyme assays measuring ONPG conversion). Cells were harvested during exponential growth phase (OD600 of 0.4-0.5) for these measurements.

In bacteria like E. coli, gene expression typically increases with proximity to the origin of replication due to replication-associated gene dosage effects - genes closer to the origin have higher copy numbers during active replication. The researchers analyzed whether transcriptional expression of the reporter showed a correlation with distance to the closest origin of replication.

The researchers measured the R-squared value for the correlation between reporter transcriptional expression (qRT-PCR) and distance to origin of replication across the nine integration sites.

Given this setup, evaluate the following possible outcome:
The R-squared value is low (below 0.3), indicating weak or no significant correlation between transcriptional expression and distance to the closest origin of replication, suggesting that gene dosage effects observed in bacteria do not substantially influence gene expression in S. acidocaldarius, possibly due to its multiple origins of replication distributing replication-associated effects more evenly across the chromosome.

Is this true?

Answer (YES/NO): YES